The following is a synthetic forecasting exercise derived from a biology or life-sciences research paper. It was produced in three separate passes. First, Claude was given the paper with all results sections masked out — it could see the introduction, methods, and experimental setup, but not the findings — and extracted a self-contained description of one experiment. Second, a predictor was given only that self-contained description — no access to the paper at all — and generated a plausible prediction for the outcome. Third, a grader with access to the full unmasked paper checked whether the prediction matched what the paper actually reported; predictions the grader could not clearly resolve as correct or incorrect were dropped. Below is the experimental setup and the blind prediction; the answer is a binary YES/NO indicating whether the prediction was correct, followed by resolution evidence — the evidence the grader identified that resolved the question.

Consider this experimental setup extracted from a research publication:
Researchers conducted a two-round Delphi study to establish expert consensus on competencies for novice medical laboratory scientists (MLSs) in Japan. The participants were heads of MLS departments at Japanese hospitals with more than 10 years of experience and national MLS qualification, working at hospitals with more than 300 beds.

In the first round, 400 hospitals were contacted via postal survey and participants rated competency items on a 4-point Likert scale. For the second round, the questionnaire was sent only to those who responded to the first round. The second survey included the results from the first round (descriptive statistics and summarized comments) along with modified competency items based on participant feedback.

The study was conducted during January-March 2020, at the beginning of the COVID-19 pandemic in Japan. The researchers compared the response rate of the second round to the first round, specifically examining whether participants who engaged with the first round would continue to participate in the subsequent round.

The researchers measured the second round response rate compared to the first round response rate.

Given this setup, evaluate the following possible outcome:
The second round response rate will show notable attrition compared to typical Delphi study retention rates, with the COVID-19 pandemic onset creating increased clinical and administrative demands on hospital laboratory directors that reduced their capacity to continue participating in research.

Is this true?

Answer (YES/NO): NO